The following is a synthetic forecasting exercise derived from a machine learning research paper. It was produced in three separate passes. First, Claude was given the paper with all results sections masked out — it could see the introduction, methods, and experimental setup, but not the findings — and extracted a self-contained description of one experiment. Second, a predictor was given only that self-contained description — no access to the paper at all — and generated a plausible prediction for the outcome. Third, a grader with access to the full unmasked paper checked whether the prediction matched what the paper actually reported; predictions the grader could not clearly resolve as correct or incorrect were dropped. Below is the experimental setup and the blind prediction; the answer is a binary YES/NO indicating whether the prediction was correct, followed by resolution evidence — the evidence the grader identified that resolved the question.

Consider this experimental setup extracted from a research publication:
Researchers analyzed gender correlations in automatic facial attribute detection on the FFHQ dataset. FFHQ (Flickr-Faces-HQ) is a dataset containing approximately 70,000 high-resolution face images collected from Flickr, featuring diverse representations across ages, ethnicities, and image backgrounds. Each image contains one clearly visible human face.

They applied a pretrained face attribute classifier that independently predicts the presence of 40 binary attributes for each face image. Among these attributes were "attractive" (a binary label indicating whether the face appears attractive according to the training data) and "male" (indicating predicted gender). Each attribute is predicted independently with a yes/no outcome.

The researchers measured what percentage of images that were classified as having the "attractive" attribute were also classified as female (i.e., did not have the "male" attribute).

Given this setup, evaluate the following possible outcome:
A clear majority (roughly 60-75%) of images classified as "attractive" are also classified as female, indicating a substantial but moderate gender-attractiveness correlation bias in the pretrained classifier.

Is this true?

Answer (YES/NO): NO